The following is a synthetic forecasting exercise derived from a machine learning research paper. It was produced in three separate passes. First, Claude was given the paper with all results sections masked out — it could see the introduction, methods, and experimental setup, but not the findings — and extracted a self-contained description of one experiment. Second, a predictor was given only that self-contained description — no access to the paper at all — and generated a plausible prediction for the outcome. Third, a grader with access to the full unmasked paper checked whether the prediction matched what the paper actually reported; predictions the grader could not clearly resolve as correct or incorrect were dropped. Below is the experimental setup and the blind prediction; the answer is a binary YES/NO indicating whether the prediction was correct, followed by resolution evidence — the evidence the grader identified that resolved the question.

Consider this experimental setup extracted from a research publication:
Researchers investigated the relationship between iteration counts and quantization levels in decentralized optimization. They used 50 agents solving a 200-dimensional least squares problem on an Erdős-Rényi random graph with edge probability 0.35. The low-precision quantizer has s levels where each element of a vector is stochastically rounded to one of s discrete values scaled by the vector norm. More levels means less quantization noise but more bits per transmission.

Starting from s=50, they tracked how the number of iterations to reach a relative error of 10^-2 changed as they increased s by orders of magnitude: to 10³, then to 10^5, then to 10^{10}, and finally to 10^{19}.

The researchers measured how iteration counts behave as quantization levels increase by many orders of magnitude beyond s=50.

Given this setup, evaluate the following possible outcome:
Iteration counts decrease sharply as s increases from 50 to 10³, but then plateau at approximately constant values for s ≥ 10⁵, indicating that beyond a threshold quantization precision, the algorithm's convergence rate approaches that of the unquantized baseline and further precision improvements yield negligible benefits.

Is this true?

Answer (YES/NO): YES